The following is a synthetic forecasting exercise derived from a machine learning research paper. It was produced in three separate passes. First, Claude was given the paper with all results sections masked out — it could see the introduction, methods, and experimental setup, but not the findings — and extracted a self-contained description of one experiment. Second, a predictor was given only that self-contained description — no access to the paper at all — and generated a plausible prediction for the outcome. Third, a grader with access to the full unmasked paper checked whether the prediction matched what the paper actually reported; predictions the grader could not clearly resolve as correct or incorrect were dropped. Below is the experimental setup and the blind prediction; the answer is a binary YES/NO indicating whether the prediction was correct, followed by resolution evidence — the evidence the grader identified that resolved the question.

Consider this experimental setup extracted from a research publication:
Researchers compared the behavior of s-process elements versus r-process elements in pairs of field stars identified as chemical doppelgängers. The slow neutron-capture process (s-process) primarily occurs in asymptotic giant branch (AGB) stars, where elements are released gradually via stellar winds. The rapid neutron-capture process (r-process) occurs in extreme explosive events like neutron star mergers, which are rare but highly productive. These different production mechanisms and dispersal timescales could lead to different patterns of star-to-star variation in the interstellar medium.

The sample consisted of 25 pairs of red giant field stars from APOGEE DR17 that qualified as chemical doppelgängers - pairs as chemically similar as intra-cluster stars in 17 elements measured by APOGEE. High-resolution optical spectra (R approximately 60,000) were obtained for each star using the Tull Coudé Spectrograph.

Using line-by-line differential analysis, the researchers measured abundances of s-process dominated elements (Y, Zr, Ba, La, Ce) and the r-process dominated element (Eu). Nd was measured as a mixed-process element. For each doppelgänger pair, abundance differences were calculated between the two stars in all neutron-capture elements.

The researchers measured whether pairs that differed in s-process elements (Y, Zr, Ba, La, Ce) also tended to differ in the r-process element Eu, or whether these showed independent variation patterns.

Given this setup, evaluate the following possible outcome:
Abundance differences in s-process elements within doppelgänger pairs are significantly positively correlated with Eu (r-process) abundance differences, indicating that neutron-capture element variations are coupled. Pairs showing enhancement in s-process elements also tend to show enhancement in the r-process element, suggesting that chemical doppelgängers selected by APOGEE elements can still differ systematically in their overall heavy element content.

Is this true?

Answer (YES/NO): NO